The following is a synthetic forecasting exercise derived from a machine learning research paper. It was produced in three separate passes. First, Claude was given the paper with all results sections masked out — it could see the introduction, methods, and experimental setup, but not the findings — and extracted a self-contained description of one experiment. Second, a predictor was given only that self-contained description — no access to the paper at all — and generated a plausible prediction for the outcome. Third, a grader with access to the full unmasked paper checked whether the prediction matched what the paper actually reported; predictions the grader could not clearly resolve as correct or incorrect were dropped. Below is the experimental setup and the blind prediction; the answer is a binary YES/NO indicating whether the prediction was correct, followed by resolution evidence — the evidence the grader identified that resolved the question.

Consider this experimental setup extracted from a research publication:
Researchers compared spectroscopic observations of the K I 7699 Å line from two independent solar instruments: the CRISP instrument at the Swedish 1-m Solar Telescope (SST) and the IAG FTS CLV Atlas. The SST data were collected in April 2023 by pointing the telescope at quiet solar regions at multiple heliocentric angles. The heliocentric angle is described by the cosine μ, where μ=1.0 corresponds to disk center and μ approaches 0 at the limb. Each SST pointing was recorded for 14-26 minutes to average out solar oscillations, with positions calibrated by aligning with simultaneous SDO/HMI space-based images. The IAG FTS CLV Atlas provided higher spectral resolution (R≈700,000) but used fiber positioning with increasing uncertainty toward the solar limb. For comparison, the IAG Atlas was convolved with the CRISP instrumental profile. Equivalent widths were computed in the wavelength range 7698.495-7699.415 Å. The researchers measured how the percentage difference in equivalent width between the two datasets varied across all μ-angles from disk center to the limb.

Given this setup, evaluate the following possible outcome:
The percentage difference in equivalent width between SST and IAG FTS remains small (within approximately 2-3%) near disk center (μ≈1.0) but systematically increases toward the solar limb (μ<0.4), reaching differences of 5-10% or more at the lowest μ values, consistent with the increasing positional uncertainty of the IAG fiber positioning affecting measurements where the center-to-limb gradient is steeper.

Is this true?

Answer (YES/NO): NO